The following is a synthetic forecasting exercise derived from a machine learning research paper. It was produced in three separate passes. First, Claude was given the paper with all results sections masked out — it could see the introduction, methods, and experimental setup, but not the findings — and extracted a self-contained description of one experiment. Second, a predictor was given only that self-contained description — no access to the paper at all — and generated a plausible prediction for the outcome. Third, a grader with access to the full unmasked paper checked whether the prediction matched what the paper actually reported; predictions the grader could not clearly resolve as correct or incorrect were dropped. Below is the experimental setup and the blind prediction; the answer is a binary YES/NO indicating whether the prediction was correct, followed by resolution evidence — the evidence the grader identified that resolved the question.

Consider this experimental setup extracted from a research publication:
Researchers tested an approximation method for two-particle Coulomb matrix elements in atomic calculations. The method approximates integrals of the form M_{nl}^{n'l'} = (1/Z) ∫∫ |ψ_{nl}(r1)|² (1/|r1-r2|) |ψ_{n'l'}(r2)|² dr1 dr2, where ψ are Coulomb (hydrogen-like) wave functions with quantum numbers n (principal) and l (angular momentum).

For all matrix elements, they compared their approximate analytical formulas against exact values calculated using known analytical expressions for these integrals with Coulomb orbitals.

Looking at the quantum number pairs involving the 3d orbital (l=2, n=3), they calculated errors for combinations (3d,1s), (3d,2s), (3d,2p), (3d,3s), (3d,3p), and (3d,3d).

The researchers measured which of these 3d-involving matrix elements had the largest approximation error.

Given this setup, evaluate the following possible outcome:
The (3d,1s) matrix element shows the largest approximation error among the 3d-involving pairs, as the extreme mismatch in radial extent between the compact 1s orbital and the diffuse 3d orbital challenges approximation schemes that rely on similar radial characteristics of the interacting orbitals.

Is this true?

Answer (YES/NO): YES